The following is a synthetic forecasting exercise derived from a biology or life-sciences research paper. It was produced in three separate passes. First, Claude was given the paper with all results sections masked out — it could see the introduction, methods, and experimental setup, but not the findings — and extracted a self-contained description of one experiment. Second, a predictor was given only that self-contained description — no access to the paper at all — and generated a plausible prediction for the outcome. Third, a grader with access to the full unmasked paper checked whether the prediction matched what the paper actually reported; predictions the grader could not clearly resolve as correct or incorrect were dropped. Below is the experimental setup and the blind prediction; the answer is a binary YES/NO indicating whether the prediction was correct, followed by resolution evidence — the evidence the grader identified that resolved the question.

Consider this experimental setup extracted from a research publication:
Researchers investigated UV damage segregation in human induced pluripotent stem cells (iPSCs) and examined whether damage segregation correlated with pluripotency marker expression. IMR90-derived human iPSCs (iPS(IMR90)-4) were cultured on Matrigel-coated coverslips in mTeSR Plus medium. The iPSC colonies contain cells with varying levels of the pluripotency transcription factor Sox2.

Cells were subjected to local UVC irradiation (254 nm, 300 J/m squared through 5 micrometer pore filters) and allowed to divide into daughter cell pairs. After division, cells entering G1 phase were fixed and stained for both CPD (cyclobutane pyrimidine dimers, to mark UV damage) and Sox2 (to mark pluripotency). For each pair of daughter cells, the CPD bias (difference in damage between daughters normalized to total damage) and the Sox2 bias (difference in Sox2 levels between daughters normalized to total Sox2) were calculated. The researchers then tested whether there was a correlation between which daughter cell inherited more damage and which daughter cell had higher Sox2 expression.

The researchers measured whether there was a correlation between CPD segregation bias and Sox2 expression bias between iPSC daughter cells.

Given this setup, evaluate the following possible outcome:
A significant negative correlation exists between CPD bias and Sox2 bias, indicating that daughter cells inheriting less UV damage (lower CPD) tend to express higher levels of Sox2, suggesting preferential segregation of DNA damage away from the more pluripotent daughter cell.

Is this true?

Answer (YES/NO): YES